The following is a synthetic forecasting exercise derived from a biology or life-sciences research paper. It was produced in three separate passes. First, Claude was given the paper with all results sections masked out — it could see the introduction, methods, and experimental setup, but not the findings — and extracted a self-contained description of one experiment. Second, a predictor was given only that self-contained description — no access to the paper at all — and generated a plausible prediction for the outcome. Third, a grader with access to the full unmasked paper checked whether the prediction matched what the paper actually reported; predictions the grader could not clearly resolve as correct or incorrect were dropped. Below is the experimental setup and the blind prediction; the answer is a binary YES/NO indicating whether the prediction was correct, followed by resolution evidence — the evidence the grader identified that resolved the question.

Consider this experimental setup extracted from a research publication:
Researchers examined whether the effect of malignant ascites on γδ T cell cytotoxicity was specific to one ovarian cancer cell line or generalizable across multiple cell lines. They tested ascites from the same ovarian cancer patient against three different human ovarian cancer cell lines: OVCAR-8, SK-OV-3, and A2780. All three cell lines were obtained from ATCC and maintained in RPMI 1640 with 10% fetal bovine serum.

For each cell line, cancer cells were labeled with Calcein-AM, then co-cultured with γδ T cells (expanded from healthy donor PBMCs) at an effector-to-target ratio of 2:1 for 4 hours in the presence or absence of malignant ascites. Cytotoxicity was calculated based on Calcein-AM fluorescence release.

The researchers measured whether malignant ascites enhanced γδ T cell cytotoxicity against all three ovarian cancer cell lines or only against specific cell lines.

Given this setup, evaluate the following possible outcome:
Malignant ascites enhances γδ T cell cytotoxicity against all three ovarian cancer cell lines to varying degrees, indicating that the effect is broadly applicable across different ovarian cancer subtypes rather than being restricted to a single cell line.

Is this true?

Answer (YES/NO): YES